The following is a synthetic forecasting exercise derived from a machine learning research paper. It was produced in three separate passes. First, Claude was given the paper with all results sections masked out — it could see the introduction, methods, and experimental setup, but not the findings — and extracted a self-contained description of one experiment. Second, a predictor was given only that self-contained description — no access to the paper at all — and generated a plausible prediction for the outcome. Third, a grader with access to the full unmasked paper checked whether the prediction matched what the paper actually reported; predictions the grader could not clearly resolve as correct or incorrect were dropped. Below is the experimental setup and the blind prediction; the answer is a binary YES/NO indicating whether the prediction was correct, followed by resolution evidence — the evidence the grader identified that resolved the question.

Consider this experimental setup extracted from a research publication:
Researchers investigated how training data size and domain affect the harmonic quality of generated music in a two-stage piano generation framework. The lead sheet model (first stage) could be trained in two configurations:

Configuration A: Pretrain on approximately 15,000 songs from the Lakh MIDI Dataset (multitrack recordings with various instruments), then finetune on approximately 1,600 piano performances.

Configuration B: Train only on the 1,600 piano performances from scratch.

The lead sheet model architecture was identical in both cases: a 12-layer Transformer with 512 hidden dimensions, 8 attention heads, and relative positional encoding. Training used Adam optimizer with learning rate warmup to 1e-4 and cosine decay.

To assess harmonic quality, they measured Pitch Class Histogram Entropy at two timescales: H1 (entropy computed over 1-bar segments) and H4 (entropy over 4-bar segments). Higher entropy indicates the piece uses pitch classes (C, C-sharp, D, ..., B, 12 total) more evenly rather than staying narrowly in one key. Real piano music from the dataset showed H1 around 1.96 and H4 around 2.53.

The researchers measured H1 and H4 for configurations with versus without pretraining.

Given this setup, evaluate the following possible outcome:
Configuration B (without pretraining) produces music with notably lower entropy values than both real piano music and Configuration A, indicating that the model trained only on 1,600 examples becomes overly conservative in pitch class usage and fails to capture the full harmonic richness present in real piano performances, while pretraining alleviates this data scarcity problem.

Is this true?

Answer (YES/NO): NO